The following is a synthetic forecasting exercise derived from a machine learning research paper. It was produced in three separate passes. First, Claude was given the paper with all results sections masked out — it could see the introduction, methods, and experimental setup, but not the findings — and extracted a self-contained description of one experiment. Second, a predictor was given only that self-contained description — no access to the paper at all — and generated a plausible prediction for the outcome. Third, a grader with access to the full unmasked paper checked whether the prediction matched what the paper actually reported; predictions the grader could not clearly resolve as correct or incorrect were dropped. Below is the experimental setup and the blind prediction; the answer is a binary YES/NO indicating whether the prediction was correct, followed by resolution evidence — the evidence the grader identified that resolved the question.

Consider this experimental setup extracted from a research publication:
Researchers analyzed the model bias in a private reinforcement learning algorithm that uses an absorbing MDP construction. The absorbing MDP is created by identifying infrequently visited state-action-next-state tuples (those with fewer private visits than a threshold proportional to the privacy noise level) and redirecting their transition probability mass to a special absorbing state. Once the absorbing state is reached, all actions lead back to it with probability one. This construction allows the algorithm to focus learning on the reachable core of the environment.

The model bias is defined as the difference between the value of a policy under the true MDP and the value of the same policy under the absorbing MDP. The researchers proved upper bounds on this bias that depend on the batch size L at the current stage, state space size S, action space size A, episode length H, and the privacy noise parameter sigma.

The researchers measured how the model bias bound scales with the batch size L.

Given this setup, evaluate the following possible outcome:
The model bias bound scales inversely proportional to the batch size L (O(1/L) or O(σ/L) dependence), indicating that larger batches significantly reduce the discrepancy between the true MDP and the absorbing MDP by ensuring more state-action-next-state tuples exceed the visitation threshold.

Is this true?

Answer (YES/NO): YES